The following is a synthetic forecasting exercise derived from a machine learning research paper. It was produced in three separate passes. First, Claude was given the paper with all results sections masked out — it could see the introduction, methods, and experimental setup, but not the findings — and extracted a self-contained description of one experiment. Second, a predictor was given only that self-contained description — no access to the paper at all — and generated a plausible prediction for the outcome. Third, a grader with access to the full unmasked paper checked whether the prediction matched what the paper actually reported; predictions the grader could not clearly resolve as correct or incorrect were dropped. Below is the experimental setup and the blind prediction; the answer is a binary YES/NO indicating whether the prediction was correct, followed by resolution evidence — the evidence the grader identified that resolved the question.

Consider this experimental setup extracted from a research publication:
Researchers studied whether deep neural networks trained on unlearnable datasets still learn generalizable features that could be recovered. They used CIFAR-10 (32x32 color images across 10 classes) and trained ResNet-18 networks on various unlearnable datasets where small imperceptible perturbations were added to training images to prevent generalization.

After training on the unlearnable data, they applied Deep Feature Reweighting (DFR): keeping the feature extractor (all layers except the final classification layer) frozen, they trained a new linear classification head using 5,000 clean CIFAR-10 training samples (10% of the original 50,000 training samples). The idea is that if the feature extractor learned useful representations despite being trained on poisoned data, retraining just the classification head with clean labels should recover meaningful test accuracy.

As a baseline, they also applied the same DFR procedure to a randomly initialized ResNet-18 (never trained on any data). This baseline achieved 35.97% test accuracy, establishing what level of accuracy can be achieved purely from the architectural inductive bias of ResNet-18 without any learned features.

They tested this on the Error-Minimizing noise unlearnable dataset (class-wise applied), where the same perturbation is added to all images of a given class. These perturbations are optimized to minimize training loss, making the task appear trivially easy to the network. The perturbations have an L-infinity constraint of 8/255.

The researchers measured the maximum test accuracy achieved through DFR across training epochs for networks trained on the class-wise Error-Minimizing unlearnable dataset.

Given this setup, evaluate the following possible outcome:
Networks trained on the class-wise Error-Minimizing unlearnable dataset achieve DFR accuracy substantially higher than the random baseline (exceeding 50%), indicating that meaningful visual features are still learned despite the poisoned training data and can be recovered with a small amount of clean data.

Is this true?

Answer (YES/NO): NO